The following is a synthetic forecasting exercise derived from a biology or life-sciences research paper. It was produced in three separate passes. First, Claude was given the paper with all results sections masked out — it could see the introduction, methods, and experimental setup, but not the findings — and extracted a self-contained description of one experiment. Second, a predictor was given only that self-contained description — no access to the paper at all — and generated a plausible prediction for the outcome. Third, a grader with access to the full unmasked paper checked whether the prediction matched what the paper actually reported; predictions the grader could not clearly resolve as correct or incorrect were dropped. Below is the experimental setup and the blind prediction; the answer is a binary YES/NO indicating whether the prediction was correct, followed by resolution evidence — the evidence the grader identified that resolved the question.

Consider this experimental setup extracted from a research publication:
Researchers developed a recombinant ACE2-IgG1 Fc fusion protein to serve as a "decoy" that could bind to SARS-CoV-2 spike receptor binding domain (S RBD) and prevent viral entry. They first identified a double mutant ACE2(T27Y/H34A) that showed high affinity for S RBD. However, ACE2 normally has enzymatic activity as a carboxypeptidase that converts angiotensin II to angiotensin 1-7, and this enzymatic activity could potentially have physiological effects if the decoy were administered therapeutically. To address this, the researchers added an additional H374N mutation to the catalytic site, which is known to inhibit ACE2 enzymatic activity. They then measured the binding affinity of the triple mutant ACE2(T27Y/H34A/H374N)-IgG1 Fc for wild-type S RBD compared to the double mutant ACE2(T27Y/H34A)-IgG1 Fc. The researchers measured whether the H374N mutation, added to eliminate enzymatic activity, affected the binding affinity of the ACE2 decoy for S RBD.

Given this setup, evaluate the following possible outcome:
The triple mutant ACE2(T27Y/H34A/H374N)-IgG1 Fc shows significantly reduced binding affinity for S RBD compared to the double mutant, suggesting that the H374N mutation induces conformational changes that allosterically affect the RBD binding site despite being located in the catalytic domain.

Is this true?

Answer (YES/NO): NO